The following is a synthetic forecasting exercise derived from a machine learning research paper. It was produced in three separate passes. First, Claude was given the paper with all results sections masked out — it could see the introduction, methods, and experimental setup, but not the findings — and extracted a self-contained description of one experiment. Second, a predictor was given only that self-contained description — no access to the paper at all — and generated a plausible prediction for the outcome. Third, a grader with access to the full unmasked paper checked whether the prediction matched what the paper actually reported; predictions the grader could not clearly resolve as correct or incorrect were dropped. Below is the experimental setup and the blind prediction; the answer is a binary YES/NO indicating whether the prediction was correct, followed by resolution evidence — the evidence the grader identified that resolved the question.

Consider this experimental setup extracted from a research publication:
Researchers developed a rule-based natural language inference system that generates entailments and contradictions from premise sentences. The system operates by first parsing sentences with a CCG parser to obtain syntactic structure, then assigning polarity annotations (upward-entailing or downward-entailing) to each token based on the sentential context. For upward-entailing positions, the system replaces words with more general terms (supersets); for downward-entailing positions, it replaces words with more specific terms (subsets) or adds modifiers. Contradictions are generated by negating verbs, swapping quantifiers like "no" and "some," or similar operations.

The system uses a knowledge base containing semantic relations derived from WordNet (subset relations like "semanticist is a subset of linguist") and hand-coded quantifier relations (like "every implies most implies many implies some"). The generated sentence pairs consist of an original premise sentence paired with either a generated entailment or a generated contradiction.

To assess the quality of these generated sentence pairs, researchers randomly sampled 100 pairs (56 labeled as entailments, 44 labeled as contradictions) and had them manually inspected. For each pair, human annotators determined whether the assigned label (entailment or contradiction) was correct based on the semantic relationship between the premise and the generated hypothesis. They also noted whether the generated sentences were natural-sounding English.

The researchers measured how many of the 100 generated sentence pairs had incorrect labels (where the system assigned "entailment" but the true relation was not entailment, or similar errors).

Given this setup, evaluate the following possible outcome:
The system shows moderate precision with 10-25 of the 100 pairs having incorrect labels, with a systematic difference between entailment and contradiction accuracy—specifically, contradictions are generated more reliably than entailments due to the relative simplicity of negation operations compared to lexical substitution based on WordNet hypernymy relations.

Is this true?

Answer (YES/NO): NO